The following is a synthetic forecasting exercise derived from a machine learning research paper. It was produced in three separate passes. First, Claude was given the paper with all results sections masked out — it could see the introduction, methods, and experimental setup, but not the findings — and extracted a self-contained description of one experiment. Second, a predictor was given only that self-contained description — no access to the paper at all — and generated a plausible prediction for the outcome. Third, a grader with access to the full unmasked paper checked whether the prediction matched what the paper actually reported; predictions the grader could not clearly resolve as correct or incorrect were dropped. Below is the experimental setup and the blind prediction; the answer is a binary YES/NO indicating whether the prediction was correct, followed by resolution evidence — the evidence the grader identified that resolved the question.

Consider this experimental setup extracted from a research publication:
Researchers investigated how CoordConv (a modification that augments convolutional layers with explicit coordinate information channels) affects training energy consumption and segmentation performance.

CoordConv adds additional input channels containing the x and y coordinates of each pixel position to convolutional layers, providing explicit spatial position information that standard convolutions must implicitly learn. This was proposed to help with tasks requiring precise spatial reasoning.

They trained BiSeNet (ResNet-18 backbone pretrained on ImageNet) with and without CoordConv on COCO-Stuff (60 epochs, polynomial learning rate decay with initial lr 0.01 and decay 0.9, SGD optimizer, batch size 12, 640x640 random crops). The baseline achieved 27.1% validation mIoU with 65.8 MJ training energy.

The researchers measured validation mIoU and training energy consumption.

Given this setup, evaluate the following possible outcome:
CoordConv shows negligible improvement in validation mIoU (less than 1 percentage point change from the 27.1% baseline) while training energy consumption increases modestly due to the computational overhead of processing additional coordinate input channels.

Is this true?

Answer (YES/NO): NO